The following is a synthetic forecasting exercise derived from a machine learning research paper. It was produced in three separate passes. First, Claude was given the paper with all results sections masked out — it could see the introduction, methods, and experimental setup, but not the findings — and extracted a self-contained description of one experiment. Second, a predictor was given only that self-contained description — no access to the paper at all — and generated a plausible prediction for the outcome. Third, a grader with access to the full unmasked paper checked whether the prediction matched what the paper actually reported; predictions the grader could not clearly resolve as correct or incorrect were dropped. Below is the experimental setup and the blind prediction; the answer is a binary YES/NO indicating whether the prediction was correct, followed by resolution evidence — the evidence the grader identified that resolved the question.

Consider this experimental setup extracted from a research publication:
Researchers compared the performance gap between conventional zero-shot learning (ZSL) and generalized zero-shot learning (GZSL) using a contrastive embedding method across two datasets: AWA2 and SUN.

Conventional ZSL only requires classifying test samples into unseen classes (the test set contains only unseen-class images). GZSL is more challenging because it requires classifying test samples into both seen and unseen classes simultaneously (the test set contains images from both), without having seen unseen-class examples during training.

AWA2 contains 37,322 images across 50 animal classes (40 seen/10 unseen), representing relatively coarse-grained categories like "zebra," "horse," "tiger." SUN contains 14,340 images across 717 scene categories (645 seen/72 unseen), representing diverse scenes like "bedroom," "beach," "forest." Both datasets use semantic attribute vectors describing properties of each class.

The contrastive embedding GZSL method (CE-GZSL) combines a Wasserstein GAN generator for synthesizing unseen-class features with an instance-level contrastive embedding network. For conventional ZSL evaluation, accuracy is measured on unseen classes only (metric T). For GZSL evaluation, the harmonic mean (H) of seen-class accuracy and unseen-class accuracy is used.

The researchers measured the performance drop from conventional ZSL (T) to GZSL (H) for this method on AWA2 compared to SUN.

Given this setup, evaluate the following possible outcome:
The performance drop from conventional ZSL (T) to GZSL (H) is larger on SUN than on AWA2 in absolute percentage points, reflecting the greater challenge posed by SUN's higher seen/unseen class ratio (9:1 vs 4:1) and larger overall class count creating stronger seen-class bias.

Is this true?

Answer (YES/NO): YES